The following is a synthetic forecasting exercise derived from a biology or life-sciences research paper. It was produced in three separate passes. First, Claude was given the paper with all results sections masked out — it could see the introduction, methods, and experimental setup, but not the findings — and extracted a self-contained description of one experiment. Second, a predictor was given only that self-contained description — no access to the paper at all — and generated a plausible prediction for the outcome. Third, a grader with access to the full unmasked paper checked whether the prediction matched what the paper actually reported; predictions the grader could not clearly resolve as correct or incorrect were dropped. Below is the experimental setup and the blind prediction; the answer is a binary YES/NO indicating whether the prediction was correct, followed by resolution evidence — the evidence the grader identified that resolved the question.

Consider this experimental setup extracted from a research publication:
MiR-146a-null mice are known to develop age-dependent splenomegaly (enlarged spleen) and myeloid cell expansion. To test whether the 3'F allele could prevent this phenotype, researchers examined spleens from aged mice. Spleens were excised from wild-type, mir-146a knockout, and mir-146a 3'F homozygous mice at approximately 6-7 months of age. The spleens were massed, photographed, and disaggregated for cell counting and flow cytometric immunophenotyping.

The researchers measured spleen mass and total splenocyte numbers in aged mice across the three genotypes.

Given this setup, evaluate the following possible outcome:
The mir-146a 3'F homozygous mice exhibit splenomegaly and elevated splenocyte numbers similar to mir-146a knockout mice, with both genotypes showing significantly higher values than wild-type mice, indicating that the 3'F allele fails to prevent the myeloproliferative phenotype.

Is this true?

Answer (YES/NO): NO